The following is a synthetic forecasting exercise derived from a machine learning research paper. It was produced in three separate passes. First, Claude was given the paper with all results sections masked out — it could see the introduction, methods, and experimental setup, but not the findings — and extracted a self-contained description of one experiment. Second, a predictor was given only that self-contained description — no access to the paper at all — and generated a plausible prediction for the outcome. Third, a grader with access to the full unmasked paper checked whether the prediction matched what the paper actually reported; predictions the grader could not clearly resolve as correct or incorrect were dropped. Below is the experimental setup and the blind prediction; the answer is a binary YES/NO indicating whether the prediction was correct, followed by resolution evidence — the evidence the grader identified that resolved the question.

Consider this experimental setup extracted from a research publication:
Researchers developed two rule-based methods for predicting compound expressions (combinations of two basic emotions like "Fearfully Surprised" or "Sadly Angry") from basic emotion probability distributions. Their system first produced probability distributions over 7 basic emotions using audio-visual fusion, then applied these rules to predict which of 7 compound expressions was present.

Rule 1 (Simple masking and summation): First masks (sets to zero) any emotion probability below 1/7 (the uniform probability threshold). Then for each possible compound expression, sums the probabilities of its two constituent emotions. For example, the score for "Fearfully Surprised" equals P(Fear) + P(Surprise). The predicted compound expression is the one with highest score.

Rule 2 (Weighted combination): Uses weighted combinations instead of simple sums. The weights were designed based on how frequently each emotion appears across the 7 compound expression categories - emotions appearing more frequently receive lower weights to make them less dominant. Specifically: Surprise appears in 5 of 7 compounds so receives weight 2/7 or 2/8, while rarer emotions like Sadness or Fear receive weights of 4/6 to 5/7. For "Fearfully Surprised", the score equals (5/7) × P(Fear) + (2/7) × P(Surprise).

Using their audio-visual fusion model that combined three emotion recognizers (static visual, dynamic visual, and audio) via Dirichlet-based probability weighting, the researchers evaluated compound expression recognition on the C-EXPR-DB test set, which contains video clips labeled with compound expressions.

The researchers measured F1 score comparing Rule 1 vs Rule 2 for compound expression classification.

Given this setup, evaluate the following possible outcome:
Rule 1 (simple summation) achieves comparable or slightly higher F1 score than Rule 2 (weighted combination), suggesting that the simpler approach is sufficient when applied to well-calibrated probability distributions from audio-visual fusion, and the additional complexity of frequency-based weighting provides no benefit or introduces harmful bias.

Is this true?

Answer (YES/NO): NO